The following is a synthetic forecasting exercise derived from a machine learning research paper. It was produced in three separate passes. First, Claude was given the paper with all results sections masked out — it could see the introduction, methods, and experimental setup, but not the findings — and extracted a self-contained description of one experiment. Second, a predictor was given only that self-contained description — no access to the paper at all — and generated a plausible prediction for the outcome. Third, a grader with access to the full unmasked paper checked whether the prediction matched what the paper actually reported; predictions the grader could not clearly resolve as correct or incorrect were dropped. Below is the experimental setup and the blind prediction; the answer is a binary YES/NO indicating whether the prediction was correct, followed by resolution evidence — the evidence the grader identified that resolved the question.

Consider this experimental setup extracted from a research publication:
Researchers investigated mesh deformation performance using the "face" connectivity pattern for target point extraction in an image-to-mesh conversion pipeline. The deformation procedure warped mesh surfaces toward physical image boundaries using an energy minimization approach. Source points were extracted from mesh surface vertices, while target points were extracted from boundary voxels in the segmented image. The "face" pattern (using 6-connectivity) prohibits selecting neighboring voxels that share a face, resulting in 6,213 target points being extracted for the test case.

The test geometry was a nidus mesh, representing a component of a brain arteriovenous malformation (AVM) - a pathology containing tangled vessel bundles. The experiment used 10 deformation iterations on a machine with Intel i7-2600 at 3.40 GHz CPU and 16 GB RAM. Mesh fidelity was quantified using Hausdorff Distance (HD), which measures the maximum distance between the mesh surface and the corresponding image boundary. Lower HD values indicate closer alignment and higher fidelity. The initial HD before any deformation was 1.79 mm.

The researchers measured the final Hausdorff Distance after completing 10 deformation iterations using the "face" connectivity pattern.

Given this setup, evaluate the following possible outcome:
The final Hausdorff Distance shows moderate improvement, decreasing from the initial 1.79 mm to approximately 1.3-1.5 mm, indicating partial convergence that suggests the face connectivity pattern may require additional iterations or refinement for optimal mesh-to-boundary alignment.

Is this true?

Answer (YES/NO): NO